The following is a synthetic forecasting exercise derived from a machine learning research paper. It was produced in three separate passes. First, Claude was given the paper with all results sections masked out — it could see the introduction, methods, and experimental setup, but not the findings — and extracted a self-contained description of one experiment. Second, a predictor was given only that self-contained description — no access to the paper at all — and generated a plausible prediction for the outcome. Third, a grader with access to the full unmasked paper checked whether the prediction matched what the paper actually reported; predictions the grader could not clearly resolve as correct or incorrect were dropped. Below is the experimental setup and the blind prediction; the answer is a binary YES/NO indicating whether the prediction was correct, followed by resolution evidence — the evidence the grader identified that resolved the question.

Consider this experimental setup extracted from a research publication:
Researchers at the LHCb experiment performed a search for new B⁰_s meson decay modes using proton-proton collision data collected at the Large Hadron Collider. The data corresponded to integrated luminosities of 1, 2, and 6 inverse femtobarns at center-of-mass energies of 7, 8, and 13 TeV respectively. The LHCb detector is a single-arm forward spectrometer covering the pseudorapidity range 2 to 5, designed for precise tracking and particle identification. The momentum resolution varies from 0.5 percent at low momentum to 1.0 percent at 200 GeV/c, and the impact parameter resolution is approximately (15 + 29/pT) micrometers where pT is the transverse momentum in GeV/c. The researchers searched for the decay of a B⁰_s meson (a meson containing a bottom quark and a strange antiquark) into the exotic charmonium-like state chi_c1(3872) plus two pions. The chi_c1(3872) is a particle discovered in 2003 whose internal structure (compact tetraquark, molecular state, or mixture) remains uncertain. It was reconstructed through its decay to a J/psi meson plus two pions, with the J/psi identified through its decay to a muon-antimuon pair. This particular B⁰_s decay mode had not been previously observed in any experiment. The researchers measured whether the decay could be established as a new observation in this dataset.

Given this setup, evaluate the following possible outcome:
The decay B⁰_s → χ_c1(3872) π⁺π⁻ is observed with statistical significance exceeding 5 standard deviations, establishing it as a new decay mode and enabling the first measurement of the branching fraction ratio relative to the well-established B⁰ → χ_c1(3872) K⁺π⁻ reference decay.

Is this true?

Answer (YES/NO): NO